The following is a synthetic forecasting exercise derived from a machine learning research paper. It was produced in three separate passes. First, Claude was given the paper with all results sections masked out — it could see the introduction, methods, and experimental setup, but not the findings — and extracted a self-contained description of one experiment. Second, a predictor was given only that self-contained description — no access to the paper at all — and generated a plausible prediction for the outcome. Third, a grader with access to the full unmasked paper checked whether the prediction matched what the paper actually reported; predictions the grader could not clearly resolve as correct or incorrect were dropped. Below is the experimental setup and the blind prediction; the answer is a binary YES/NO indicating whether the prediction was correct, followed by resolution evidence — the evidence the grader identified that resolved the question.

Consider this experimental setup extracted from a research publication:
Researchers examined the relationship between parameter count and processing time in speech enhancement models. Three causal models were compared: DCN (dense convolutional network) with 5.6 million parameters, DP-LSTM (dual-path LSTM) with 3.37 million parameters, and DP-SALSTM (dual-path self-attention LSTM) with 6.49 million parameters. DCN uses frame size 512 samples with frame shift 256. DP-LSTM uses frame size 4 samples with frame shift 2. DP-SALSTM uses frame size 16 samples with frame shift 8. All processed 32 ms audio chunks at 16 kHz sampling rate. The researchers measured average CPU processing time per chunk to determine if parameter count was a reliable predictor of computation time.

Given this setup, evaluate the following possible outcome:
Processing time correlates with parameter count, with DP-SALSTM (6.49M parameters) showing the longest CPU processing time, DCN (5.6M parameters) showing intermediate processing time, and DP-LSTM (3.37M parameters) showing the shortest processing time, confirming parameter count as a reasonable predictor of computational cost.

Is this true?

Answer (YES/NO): NO